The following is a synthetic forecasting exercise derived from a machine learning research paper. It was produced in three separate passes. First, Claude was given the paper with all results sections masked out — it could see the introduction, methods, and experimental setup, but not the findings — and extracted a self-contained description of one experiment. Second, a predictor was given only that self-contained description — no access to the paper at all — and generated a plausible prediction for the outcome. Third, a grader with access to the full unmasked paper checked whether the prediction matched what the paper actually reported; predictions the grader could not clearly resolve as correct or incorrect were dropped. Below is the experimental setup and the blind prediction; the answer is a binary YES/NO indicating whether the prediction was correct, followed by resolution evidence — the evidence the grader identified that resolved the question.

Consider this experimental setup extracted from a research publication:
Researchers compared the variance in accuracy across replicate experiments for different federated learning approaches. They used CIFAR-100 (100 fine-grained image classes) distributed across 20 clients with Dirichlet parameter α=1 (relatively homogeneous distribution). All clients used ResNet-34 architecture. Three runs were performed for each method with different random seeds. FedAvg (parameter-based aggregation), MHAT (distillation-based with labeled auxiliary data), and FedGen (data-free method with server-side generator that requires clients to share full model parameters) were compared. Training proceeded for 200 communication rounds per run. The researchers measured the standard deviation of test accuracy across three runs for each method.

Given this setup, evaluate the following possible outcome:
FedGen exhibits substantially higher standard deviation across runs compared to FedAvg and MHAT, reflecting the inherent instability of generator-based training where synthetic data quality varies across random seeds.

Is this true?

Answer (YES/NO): NO